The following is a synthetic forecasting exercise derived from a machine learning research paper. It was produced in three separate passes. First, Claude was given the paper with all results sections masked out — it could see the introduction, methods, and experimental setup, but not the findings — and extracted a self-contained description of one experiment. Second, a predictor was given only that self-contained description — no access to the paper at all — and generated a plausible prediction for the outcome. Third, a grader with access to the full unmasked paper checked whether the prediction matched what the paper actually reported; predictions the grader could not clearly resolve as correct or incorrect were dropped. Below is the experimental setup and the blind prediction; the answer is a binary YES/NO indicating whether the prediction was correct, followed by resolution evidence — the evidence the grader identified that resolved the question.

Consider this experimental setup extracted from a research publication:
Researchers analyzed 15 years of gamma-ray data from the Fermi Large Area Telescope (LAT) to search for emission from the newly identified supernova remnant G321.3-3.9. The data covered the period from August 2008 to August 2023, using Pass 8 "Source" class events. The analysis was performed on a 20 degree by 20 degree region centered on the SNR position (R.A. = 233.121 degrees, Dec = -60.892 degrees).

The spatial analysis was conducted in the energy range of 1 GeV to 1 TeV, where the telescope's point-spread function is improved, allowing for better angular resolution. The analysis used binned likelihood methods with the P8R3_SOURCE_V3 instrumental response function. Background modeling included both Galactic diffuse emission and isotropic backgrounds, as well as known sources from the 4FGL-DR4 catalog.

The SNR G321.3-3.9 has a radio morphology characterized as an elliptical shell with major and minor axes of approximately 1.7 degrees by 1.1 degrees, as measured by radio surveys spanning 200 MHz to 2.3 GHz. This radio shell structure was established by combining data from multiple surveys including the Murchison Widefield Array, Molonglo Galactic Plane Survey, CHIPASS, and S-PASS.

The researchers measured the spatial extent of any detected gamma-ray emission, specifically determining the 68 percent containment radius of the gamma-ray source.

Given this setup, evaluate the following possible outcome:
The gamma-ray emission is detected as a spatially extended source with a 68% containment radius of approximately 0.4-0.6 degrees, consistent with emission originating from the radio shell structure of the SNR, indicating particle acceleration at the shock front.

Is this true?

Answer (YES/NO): NO